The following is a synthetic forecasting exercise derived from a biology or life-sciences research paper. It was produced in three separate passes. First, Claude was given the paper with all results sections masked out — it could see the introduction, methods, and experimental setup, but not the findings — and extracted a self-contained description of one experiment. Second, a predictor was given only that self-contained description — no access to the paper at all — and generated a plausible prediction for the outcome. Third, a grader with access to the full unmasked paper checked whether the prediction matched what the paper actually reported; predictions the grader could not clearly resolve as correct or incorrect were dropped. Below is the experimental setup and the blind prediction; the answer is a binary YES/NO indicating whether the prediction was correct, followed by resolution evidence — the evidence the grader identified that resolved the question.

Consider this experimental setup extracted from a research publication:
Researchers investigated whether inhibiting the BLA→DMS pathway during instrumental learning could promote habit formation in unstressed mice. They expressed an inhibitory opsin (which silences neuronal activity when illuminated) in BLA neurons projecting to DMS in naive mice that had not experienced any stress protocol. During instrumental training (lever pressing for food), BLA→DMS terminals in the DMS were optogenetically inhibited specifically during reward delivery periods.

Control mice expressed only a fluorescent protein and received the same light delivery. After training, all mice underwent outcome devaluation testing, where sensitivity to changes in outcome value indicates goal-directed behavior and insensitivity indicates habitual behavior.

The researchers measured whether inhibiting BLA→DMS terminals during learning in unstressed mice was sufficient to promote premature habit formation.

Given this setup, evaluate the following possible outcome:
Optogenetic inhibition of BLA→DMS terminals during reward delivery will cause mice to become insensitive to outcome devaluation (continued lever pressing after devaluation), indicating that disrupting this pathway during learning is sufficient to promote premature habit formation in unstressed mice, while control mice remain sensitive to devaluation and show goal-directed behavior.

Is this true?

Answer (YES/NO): YES